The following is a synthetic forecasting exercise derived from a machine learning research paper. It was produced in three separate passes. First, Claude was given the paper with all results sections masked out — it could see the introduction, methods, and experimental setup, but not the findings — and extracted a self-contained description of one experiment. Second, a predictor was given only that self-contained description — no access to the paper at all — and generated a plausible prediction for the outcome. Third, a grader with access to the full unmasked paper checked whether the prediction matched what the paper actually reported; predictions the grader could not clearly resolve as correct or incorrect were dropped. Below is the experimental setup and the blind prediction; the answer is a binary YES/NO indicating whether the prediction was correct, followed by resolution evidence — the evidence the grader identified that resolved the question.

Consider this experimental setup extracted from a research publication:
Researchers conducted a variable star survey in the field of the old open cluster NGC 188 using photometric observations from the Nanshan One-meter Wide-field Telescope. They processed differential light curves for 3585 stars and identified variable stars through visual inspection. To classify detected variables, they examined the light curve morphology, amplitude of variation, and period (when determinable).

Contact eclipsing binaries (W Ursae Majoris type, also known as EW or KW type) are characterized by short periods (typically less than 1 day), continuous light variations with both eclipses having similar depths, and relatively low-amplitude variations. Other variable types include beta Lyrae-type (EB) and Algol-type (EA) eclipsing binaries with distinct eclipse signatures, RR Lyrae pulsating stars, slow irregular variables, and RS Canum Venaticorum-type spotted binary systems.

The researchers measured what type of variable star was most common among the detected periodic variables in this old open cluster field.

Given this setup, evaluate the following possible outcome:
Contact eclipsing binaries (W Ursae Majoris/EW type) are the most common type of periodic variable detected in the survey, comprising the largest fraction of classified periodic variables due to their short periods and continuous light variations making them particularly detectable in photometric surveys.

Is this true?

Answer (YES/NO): YES